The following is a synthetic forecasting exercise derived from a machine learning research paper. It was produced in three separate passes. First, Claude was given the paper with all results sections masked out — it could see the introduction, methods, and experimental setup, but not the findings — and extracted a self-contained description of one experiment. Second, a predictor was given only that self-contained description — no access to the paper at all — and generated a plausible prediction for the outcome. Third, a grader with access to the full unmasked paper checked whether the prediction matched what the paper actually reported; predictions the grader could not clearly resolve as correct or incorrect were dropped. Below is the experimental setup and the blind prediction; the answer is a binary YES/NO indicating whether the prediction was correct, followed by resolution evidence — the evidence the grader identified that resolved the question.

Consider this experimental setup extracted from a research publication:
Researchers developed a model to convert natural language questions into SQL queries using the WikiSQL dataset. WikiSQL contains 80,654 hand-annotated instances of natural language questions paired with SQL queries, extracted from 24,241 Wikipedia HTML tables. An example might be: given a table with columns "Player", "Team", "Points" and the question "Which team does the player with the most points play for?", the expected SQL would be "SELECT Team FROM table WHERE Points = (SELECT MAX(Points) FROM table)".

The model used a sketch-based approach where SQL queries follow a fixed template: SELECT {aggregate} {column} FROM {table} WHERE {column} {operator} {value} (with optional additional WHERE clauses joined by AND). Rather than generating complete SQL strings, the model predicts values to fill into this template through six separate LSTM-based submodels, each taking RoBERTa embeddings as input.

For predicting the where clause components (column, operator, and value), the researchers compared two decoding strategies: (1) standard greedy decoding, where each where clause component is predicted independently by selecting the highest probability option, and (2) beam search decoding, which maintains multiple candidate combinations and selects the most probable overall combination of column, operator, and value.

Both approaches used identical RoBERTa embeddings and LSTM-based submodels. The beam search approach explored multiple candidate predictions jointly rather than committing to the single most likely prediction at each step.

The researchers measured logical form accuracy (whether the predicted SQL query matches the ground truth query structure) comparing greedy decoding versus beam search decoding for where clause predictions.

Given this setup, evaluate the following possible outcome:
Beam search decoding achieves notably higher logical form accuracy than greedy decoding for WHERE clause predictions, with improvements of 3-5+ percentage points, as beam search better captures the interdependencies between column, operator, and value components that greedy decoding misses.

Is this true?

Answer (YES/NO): YES